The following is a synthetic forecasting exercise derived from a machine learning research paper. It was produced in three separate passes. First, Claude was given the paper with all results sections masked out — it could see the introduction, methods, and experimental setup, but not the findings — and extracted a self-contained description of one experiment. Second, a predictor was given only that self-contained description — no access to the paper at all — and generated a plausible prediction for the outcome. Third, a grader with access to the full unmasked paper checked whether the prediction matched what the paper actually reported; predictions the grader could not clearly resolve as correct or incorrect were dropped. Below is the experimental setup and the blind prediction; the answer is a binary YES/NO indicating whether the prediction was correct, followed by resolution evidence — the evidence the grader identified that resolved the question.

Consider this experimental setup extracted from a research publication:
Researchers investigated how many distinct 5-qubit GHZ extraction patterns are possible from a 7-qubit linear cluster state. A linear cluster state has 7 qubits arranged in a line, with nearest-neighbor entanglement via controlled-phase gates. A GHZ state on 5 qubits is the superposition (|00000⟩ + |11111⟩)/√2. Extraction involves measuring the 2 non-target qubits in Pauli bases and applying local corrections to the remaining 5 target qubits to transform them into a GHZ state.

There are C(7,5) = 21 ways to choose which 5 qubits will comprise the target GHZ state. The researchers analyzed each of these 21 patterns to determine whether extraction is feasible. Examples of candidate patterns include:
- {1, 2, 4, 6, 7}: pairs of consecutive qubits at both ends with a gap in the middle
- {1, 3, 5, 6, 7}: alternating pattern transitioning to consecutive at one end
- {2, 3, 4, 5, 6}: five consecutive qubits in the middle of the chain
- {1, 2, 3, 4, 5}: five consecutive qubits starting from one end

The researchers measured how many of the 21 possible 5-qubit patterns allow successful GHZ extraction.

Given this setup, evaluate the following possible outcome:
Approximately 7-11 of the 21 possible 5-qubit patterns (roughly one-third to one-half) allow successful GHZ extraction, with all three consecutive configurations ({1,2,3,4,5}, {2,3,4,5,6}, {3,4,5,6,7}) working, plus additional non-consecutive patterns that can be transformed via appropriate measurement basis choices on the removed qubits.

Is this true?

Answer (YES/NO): NO